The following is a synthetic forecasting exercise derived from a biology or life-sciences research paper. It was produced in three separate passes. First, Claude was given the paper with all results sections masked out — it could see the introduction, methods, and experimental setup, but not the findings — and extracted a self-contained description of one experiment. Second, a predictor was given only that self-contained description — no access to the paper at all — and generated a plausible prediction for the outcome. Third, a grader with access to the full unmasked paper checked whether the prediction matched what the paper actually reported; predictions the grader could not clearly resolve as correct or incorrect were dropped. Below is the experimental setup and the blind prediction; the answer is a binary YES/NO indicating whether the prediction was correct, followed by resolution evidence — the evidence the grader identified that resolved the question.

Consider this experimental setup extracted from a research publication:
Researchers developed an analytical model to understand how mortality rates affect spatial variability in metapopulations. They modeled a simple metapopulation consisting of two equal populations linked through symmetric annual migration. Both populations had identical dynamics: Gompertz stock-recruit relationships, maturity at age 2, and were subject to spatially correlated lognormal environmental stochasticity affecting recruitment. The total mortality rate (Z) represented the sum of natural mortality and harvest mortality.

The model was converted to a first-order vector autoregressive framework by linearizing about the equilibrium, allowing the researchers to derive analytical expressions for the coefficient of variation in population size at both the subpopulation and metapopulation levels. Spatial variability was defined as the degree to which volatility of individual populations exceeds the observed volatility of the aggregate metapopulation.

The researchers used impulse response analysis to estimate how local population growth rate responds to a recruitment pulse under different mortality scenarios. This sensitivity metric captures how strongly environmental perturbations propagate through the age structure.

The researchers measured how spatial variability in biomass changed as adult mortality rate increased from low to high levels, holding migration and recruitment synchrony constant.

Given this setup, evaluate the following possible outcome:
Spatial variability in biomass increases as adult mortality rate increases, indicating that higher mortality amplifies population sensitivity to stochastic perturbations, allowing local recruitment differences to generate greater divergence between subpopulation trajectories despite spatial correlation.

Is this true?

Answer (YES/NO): YES